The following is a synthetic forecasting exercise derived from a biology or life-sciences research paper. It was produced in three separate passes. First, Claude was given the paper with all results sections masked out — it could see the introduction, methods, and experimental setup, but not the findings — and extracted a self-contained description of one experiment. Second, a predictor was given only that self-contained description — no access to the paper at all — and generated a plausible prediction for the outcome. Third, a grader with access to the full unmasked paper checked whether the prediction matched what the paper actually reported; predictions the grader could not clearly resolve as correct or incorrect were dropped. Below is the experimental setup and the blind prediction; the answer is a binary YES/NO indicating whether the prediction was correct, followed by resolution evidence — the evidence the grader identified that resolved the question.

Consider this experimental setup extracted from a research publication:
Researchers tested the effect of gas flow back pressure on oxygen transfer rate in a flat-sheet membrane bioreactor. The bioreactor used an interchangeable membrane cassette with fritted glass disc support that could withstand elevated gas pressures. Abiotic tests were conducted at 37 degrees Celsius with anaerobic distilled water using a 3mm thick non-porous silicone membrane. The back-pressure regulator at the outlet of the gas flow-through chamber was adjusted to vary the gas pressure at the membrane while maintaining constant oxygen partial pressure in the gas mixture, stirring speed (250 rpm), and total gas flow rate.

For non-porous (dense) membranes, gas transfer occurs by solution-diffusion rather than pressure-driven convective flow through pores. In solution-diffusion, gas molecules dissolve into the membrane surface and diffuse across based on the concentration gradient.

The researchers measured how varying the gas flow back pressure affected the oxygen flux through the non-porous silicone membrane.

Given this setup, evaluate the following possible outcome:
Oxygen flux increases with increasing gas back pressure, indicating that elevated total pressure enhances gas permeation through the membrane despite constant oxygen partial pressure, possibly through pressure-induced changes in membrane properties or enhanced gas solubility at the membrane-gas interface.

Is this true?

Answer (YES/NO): NO